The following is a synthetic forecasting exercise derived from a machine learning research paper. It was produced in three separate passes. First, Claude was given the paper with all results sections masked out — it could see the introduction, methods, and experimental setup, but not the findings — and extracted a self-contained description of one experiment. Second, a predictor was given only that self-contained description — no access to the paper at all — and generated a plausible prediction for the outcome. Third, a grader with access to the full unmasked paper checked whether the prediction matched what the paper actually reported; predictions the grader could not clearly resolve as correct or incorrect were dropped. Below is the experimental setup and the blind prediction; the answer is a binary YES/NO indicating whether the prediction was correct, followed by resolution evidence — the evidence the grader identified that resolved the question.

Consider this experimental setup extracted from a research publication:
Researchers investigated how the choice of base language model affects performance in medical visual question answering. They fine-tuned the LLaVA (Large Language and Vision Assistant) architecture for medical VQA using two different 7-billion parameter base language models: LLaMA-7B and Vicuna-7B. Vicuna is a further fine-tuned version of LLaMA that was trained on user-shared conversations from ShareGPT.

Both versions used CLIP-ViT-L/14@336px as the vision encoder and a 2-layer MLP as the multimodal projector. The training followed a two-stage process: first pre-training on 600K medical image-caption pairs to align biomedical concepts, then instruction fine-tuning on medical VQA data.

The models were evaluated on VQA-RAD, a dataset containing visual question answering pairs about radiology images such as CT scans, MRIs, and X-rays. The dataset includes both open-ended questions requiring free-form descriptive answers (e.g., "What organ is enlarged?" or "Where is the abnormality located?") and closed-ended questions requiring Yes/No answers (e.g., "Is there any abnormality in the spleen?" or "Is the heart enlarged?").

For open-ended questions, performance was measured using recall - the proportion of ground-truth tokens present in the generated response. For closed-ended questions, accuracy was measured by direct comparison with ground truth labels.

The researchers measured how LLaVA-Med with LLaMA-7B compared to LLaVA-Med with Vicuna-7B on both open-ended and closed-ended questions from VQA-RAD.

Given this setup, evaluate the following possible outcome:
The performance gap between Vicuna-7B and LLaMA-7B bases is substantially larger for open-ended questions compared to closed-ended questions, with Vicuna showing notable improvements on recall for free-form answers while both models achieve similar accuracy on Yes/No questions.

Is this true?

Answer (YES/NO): NO